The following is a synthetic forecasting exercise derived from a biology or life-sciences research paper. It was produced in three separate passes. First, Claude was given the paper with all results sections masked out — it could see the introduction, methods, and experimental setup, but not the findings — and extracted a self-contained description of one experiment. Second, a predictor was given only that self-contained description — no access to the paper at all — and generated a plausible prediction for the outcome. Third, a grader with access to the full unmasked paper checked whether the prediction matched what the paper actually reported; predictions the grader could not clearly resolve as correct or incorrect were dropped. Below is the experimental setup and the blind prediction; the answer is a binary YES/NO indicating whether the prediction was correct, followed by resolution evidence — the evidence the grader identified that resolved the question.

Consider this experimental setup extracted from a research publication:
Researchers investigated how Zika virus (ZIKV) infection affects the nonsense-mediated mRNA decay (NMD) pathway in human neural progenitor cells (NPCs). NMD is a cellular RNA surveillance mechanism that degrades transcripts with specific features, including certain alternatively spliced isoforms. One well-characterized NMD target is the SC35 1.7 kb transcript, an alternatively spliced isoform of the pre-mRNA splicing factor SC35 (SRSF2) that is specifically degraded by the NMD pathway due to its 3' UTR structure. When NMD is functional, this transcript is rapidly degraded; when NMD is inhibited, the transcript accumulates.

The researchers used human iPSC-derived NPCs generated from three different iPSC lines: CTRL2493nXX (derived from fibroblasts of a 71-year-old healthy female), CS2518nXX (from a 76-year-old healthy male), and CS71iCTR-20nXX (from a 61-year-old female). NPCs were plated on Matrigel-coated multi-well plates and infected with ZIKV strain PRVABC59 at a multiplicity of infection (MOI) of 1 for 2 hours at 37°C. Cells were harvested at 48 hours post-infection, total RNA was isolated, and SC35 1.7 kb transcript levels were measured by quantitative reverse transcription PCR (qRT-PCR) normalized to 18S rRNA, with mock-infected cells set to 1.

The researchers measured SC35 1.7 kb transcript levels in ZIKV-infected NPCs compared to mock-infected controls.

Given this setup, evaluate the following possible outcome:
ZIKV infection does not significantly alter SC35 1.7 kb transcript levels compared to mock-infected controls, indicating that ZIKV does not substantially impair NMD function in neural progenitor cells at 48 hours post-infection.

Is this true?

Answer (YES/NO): NO